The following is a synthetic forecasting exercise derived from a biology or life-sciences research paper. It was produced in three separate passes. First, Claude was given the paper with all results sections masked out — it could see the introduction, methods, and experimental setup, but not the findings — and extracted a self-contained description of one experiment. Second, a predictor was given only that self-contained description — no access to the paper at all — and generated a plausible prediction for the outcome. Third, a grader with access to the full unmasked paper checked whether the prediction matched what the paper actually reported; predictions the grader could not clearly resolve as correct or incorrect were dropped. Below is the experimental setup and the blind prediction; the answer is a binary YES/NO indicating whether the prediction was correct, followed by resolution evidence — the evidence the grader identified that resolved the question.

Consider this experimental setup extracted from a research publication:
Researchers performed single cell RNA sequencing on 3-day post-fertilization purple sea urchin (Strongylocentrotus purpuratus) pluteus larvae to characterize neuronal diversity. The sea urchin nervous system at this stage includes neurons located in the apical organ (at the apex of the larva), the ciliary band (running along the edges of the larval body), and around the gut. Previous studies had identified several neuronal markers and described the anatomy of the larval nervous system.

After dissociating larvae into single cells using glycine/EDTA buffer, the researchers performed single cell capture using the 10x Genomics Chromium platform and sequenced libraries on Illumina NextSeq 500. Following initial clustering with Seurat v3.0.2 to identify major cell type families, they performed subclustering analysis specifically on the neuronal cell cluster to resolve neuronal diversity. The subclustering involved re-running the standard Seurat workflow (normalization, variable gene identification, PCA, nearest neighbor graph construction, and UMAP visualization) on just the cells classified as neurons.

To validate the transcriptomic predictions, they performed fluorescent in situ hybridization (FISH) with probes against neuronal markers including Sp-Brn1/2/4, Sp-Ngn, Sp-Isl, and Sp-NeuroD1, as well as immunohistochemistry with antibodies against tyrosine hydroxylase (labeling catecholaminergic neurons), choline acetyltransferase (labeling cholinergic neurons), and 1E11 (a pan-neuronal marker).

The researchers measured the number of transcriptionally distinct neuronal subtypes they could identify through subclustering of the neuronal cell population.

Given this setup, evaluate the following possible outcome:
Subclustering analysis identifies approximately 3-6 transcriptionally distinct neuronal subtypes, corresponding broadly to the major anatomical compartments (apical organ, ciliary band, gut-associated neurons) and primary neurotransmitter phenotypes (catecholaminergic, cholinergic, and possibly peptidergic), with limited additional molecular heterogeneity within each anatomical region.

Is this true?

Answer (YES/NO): NO